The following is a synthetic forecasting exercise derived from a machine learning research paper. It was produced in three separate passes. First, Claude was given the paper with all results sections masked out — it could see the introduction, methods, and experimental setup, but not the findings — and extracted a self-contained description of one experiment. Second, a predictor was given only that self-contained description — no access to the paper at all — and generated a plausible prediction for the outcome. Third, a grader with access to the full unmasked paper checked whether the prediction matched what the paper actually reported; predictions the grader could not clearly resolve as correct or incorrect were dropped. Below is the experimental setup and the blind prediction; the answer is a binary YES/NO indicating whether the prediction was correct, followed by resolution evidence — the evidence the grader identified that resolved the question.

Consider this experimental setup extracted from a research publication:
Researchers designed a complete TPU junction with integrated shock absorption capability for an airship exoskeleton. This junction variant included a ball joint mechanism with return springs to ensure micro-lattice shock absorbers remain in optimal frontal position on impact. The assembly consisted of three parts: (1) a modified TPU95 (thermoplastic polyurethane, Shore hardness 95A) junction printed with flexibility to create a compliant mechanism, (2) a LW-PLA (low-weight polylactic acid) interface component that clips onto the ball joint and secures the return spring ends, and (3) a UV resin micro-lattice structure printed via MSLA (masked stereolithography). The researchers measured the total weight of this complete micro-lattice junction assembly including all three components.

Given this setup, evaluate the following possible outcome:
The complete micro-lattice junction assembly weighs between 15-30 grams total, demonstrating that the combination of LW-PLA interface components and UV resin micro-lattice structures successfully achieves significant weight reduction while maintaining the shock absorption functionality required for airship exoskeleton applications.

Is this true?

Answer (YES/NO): NO